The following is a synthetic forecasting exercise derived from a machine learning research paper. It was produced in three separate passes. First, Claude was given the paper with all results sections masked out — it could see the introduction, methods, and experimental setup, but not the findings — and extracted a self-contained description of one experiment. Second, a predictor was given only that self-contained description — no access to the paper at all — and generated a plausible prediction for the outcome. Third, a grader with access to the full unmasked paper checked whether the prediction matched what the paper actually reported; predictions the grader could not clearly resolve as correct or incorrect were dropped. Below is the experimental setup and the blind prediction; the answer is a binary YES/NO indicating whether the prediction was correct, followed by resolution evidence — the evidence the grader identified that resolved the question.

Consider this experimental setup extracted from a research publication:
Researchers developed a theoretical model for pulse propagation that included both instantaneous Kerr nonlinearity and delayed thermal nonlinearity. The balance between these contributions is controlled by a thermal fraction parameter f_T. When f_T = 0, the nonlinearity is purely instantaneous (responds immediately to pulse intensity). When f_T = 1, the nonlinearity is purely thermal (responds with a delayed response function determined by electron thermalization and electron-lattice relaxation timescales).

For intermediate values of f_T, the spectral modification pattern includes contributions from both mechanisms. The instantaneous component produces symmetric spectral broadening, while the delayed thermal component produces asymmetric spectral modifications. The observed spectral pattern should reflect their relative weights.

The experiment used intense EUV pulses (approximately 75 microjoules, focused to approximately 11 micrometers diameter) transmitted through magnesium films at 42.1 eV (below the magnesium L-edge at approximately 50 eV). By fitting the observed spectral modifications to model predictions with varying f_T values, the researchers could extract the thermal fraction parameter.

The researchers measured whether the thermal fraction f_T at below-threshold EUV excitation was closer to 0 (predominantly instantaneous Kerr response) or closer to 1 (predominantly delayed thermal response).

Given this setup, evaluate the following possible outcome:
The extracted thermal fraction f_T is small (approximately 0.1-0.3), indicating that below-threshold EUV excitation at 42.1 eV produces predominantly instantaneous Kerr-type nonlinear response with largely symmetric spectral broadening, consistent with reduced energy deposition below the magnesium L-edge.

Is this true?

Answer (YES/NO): NO